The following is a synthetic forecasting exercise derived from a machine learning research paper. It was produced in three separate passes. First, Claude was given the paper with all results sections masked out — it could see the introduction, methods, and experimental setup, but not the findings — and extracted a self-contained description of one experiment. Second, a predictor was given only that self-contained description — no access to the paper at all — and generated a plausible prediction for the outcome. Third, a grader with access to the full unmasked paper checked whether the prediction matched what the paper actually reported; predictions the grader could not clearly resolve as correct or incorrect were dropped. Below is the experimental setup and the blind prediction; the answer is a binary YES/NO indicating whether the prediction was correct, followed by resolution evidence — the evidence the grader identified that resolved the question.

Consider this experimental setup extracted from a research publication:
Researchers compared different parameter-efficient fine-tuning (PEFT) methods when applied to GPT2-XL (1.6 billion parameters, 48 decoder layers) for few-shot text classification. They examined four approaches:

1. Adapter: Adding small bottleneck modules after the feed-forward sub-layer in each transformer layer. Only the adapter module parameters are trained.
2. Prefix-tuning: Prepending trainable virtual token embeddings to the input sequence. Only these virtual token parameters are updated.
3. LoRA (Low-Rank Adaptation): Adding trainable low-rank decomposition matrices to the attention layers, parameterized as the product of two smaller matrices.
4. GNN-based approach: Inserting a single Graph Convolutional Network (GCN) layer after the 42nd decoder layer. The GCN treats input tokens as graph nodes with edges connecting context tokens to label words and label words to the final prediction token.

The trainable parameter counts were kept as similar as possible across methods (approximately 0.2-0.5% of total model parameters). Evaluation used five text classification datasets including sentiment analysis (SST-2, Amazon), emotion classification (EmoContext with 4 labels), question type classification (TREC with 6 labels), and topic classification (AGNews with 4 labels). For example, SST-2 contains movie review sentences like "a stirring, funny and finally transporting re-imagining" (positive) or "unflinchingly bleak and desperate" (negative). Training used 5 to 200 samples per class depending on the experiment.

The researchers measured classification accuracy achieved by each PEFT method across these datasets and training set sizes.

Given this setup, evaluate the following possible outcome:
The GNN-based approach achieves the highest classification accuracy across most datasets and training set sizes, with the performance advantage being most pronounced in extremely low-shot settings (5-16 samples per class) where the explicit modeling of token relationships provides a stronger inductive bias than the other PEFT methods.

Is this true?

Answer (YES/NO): NO